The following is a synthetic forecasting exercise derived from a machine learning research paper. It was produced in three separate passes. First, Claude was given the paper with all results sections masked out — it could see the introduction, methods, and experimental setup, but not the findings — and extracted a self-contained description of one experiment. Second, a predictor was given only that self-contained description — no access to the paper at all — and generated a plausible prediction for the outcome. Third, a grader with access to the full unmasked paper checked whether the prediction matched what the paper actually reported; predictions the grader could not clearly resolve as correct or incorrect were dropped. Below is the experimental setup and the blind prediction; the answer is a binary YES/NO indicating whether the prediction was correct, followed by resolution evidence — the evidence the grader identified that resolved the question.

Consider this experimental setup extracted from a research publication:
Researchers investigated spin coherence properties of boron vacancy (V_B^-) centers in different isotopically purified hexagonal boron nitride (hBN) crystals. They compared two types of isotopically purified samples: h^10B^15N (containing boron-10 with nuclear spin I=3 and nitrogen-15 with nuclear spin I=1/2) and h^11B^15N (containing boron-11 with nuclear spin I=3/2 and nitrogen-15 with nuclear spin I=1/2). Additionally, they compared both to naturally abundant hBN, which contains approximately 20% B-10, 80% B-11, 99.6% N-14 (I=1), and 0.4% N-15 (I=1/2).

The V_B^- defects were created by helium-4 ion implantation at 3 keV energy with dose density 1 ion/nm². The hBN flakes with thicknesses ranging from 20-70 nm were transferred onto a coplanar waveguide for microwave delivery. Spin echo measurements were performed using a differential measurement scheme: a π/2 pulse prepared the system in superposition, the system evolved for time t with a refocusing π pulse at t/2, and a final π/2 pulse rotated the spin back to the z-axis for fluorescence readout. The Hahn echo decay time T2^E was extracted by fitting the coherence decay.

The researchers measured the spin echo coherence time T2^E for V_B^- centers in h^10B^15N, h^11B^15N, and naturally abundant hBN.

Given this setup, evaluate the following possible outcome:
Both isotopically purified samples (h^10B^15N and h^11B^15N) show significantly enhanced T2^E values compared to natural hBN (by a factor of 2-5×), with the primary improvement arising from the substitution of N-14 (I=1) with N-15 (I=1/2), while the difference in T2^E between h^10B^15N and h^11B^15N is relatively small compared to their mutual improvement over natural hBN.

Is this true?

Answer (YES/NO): NO